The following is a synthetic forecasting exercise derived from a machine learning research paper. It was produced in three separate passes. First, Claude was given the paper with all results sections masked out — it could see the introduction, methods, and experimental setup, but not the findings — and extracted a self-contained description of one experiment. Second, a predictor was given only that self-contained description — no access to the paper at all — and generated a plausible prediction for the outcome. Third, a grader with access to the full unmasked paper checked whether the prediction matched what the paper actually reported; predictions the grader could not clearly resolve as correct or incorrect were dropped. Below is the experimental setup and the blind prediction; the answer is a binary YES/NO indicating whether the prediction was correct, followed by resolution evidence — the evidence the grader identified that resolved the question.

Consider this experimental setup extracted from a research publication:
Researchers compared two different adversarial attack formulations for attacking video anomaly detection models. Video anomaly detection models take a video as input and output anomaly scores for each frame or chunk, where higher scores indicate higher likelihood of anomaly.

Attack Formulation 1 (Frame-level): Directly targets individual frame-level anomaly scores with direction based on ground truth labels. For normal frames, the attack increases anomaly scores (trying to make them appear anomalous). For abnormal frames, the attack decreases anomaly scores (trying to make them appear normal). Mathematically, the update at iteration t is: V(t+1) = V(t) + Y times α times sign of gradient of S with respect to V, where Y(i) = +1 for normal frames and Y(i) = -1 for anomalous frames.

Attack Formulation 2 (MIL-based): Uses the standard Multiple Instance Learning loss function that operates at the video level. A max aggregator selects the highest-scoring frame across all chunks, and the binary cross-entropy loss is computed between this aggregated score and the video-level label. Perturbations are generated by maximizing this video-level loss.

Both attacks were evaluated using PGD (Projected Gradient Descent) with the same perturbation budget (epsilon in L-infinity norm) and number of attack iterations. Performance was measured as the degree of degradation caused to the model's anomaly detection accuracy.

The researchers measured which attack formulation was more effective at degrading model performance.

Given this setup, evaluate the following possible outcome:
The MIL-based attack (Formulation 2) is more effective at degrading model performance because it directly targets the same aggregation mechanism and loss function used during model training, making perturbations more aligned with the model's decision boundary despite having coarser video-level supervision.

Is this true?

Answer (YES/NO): NO